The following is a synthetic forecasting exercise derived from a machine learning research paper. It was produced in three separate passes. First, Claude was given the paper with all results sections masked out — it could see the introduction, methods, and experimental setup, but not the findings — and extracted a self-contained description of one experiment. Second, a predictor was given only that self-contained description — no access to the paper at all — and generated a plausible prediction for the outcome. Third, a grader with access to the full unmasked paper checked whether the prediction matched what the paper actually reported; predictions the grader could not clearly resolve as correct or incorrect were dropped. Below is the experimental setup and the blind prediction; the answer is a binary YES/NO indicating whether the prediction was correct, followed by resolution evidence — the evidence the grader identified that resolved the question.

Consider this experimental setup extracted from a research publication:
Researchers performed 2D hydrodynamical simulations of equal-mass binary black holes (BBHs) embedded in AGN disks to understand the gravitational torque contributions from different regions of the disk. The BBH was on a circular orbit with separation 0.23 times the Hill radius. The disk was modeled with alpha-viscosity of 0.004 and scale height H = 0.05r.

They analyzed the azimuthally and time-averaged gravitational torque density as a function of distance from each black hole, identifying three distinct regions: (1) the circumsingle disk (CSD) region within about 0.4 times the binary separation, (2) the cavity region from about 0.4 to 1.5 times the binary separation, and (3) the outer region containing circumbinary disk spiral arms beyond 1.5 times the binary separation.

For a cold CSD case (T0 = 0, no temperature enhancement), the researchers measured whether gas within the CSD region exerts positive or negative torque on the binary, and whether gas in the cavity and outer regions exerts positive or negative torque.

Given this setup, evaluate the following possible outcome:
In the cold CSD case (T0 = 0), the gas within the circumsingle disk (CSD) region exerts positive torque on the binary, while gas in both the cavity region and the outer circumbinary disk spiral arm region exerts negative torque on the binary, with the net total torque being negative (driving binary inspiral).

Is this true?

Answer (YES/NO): NO